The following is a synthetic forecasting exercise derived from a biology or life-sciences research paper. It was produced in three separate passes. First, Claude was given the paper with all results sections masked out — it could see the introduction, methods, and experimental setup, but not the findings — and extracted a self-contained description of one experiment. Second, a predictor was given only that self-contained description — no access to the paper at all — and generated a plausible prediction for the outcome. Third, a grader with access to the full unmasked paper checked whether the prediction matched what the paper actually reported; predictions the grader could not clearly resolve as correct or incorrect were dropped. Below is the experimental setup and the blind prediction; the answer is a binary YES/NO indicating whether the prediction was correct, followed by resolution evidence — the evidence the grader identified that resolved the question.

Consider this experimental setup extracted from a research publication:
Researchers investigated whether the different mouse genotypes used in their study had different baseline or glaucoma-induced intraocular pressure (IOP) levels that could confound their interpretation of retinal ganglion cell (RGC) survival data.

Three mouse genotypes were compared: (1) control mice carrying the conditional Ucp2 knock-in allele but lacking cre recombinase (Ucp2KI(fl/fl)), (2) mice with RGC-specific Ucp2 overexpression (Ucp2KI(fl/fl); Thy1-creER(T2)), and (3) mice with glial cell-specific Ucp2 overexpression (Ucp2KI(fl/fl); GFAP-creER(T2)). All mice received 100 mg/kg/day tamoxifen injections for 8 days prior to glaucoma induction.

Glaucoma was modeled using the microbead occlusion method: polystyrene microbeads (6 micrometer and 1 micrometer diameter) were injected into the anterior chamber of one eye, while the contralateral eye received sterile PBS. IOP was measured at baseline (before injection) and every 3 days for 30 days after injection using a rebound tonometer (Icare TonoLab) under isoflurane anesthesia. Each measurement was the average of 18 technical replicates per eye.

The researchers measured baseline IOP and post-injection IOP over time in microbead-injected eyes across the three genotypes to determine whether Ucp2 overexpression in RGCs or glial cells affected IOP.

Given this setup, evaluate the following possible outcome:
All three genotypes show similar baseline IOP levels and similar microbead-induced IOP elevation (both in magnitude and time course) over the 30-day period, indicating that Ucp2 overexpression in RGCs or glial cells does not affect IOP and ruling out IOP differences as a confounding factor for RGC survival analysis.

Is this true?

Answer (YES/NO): NO